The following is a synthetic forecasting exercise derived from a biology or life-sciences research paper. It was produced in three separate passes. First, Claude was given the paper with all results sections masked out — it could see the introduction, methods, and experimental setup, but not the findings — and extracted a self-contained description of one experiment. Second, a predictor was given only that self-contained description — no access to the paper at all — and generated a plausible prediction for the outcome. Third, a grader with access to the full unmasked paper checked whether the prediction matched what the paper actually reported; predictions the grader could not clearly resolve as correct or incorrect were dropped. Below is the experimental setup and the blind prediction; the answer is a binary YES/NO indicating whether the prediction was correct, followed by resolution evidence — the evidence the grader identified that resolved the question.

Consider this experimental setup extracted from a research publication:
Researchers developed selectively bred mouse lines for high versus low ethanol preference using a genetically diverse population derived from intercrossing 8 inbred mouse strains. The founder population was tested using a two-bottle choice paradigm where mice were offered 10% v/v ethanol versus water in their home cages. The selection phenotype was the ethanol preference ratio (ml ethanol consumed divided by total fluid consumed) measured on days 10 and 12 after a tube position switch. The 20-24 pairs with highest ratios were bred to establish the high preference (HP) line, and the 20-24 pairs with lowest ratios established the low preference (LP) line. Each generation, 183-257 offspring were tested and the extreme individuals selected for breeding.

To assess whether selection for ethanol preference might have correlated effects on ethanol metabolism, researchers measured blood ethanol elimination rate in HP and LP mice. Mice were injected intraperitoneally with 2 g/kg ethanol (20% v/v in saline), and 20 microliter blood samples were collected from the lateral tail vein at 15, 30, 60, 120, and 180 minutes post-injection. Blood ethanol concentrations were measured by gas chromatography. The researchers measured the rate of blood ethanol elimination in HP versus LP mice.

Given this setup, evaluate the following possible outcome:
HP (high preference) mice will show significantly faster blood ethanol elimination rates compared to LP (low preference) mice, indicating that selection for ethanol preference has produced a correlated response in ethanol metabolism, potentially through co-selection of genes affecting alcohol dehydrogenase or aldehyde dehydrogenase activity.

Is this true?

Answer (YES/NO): NO